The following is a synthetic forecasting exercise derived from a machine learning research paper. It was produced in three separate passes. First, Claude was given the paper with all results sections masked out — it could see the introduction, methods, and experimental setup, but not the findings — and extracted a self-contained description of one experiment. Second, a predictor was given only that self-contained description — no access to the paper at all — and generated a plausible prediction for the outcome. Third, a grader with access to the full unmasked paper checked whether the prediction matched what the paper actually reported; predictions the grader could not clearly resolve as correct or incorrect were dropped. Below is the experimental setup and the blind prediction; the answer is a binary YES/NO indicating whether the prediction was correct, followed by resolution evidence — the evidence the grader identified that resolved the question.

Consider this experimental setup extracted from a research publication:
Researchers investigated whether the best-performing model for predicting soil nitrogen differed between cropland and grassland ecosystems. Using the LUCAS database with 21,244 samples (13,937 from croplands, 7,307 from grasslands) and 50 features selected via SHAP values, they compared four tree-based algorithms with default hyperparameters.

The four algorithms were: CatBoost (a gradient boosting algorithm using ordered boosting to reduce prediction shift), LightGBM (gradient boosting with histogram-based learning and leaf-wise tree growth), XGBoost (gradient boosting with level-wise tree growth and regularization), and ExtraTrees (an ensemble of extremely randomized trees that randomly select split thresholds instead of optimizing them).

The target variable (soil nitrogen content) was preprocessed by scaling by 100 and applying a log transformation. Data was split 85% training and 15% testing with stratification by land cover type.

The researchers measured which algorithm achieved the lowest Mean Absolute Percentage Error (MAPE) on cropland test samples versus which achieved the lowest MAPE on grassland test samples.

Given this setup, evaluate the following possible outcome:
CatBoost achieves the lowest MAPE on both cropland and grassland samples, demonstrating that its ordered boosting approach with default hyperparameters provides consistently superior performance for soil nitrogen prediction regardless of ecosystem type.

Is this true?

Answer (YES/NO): NO